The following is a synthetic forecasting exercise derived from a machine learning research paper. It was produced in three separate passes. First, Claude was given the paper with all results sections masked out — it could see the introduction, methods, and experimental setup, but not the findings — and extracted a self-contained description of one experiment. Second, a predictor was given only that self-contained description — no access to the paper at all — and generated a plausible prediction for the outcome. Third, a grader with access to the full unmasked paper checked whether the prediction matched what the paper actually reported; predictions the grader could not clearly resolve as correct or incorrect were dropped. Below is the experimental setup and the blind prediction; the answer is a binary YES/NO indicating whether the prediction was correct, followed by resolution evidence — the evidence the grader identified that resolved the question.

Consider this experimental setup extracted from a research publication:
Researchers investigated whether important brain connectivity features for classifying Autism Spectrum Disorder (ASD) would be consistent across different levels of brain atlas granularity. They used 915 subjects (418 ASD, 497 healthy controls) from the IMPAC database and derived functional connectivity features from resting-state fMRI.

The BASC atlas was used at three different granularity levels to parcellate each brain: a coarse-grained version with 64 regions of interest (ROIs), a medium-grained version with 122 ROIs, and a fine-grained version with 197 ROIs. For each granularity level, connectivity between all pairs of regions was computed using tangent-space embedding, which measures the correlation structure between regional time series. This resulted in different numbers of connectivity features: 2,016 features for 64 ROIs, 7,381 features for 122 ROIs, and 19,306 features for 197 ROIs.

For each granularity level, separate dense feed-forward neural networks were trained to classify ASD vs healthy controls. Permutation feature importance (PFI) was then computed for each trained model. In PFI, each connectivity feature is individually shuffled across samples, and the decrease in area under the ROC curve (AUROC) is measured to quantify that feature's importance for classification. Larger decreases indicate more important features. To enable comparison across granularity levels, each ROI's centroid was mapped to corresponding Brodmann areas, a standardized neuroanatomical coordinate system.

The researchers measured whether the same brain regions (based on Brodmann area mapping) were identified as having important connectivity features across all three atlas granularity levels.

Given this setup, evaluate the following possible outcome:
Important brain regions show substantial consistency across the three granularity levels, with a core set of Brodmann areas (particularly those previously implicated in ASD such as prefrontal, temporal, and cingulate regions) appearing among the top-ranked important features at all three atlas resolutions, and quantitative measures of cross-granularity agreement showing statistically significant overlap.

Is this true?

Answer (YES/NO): NO